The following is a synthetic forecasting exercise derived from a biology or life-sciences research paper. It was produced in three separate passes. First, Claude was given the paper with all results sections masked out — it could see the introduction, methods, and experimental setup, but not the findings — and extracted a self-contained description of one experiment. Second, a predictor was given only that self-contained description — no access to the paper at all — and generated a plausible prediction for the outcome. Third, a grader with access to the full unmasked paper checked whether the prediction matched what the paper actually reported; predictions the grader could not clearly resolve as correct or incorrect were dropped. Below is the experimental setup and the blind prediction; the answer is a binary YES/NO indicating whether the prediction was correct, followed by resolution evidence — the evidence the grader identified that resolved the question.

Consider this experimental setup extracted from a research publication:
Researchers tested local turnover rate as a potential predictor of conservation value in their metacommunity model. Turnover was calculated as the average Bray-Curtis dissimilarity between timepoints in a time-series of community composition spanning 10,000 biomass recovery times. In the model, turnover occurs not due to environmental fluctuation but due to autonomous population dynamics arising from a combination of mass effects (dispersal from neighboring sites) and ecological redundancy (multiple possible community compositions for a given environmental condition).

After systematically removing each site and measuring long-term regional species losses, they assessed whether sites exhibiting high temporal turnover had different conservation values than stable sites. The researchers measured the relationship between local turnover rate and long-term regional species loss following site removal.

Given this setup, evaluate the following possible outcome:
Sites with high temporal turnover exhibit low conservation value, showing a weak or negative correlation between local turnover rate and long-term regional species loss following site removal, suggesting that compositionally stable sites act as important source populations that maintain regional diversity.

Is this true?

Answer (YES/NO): YES